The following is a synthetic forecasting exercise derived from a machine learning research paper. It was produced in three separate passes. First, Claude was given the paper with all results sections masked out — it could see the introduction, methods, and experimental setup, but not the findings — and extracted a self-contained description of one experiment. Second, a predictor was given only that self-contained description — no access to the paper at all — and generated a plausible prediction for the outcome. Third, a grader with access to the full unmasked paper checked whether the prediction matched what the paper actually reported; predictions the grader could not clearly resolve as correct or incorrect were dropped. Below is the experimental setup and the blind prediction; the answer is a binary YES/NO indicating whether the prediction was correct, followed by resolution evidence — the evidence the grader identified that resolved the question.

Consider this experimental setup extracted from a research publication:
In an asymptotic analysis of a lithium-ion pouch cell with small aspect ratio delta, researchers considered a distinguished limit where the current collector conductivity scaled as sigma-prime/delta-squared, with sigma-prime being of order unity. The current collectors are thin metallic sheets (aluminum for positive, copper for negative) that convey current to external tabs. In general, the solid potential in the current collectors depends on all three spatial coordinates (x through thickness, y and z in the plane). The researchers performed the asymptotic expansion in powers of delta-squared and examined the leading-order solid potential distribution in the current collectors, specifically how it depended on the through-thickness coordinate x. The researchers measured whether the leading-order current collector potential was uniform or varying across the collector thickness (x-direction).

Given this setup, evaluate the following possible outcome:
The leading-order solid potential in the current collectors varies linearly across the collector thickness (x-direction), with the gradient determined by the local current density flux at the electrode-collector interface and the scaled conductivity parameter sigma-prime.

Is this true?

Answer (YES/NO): NO